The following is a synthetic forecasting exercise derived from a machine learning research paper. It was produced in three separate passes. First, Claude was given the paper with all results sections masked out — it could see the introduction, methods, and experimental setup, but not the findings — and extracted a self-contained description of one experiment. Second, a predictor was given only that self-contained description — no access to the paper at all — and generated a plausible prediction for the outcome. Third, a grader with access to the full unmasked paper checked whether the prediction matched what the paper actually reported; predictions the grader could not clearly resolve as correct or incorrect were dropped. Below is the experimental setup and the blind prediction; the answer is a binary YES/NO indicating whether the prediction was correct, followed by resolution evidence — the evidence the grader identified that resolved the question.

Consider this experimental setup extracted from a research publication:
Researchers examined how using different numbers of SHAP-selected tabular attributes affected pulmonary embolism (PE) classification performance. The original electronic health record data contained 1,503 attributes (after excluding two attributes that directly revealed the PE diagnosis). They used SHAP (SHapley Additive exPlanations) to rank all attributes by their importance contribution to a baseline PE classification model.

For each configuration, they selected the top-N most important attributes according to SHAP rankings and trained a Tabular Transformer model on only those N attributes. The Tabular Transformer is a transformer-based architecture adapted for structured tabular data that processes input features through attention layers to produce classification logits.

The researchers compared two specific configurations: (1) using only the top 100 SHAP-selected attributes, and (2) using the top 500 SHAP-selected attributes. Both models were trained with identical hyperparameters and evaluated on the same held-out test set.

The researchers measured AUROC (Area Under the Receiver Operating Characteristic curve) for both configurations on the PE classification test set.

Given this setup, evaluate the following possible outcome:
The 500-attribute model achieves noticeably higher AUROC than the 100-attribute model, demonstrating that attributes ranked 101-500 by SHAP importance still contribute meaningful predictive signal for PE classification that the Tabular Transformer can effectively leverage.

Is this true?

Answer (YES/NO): NO